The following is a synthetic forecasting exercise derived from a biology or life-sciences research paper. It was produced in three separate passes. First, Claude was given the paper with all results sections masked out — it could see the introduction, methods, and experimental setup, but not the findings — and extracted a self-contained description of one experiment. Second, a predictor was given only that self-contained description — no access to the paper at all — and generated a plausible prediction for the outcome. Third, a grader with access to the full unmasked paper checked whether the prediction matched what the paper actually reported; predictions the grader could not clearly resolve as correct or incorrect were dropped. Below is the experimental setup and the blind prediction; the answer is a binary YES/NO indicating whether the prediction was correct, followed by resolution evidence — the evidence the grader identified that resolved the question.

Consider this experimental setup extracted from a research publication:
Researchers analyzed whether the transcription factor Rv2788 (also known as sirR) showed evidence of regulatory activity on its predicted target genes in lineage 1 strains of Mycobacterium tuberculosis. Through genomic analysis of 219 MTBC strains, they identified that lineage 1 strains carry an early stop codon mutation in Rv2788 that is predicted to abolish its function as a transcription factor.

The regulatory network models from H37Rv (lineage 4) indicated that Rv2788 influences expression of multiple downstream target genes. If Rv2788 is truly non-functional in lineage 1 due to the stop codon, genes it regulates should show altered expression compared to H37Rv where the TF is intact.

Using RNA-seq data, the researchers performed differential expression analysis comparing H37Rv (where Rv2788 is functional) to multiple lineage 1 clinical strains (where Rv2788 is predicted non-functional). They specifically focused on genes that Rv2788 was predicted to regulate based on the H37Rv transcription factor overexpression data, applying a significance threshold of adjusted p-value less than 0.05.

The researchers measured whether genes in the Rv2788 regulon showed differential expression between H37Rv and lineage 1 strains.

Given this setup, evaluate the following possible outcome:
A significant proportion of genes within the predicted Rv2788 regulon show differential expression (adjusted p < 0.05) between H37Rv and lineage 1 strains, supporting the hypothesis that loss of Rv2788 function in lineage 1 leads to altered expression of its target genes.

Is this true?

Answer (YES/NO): YES